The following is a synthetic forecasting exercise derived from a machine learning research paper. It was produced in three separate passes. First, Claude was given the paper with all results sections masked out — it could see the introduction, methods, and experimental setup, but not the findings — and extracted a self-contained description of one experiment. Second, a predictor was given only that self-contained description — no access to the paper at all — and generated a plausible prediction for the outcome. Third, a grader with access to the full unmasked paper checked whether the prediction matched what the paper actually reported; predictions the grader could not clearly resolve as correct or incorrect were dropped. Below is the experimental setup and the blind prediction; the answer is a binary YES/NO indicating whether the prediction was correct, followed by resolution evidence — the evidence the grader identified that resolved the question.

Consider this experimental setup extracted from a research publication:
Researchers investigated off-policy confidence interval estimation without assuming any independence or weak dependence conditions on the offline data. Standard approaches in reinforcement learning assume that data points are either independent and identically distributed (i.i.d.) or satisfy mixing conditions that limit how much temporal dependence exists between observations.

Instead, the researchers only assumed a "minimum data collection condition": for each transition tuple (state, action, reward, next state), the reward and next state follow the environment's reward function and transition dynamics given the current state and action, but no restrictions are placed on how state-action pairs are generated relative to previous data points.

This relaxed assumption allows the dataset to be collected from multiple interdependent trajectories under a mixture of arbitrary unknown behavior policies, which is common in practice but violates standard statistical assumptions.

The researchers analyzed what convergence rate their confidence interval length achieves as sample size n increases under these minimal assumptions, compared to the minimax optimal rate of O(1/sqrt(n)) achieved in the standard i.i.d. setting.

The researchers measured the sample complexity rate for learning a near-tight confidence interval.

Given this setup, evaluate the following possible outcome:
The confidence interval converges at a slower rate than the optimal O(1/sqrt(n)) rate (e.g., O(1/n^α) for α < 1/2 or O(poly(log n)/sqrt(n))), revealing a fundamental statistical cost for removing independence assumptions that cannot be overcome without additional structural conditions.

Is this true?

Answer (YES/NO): NO